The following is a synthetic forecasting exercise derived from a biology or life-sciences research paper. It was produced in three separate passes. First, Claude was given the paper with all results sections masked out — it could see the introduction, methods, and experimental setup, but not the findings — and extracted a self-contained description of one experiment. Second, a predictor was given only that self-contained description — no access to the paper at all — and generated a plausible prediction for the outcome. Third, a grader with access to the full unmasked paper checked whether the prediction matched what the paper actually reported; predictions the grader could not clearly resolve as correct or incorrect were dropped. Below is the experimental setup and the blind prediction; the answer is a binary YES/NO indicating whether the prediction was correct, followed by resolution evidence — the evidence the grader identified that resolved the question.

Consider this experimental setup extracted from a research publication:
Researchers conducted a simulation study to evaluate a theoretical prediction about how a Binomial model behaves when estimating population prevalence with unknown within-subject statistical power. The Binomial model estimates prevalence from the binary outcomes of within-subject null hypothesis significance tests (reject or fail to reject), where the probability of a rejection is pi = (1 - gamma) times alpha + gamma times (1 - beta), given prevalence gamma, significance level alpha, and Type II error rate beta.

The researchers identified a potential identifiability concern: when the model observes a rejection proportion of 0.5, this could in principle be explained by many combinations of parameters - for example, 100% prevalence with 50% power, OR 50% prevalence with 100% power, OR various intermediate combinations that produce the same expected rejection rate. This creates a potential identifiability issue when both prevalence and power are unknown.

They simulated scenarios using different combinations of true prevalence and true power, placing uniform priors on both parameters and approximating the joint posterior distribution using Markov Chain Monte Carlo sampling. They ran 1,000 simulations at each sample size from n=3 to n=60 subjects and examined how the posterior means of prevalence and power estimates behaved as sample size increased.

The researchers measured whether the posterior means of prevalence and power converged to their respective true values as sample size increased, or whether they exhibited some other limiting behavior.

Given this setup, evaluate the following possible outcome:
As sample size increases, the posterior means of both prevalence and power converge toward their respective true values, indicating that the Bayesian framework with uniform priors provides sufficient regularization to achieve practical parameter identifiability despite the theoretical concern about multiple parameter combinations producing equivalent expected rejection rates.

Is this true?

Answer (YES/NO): NO